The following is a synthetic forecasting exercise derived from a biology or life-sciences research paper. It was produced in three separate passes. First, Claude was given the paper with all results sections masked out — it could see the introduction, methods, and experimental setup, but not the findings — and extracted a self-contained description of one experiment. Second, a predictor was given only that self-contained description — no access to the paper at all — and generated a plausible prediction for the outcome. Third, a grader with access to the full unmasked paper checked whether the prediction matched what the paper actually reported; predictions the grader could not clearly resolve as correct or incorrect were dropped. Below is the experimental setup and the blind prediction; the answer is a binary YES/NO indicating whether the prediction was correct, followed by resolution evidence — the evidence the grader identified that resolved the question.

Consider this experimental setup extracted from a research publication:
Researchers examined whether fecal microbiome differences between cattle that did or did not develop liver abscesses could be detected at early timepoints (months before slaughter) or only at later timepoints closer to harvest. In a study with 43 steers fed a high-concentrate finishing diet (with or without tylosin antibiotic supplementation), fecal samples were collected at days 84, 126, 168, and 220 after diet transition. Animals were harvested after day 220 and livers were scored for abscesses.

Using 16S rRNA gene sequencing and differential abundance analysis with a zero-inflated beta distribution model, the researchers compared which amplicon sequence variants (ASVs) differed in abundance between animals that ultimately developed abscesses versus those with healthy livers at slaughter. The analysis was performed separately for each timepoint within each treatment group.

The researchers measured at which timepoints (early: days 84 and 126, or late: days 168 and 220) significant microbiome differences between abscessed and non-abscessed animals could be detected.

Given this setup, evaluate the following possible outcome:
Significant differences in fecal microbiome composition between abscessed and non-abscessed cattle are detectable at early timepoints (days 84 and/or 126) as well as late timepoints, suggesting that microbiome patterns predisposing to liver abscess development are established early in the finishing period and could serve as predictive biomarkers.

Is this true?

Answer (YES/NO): NO